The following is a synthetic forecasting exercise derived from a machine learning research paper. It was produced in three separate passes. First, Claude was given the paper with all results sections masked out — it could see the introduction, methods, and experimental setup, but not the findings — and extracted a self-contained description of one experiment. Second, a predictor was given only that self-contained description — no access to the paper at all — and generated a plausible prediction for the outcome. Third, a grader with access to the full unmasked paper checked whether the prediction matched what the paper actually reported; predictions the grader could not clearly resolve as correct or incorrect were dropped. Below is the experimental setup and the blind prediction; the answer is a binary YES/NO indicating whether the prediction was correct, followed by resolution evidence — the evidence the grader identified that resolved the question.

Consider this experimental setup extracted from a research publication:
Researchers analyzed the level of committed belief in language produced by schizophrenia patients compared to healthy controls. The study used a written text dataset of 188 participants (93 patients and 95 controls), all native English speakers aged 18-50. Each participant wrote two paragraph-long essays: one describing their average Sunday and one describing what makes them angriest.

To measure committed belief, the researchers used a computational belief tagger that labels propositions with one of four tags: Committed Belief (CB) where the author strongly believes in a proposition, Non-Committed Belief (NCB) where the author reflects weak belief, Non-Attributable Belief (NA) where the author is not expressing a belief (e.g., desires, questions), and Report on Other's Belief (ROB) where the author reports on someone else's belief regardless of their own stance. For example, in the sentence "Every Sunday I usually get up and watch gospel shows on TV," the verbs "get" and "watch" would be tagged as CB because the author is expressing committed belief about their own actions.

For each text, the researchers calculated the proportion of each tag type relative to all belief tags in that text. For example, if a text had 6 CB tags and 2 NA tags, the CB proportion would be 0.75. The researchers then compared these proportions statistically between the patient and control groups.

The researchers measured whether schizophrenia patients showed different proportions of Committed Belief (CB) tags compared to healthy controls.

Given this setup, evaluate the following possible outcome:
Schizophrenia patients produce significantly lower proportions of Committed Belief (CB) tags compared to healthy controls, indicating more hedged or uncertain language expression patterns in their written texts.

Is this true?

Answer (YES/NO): NO